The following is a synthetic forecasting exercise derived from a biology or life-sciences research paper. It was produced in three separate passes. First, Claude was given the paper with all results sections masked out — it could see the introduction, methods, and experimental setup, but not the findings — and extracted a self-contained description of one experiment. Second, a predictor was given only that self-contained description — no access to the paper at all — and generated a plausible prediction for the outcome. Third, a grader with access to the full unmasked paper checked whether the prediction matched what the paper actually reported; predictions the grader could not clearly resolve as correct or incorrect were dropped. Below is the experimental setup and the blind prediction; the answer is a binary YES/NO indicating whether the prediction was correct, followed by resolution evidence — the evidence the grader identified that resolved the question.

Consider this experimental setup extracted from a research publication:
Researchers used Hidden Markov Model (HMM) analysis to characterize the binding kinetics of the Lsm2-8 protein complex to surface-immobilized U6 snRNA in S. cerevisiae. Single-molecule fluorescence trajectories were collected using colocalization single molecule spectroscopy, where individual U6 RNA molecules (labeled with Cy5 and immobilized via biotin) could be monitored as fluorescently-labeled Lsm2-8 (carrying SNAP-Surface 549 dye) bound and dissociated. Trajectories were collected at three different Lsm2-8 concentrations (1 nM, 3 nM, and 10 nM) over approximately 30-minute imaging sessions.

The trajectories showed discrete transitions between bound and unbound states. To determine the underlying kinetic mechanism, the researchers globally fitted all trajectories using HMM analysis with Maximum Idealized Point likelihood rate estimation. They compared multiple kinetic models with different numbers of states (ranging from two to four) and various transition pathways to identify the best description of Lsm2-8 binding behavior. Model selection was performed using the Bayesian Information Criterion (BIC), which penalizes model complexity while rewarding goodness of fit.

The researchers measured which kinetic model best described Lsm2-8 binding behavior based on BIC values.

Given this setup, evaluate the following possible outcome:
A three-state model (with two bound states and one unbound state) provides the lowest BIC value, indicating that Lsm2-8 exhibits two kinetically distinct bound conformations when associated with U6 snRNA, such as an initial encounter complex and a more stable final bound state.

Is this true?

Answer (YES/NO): NO